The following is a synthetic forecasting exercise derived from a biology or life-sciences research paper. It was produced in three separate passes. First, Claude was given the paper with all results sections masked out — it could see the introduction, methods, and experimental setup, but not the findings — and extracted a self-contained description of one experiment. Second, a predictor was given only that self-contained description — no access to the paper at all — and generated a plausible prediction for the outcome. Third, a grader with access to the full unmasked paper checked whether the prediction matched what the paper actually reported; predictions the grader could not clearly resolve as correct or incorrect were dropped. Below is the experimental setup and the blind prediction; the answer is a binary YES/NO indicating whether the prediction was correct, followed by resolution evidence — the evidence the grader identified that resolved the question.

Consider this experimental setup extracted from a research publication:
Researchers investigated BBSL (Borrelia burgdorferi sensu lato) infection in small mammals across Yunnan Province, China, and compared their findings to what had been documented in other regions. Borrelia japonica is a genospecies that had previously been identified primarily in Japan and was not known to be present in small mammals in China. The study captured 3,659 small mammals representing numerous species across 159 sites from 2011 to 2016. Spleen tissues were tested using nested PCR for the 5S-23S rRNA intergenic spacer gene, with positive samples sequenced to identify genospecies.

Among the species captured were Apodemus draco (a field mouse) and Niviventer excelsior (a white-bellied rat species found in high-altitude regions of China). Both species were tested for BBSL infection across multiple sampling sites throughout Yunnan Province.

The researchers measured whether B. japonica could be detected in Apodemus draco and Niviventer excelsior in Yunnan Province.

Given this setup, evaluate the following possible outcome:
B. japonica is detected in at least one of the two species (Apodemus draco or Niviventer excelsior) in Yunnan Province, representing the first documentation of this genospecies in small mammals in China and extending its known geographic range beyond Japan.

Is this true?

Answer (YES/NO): YES